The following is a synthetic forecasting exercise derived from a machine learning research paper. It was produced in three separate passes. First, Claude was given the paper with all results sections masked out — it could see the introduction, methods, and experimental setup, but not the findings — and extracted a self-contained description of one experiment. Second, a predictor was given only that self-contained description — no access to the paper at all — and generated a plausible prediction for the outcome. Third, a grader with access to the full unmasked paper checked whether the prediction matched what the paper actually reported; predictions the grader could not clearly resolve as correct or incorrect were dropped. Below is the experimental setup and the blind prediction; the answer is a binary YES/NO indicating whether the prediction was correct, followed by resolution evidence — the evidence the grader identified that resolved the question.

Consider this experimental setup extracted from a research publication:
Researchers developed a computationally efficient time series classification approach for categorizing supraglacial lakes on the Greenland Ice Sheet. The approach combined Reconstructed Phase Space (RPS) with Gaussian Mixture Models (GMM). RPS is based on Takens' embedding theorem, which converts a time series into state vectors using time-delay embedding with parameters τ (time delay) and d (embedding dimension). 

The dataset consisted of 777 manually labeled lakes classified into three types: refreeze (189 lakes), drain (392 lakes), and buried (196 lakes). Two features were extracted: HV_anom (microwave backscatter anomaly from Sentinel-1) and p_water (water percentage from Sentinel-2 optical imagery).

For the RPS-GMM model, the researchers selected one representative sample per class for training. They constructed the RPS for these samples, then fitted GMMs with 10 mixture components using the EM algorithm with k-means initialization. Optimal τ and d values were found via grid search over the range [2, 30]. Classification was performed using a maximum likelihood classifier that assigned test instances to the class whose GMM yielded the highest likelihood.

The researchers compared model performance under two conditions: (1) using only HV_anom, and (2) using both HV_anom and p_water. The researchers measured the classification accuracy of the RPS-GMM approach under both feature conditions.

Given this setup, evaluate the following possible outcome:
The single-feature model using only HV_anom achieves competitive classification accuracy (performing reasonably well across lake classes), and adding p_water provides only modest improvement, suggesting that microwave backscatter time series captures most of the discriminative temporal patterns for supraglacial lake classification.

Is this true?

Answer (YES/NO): NO